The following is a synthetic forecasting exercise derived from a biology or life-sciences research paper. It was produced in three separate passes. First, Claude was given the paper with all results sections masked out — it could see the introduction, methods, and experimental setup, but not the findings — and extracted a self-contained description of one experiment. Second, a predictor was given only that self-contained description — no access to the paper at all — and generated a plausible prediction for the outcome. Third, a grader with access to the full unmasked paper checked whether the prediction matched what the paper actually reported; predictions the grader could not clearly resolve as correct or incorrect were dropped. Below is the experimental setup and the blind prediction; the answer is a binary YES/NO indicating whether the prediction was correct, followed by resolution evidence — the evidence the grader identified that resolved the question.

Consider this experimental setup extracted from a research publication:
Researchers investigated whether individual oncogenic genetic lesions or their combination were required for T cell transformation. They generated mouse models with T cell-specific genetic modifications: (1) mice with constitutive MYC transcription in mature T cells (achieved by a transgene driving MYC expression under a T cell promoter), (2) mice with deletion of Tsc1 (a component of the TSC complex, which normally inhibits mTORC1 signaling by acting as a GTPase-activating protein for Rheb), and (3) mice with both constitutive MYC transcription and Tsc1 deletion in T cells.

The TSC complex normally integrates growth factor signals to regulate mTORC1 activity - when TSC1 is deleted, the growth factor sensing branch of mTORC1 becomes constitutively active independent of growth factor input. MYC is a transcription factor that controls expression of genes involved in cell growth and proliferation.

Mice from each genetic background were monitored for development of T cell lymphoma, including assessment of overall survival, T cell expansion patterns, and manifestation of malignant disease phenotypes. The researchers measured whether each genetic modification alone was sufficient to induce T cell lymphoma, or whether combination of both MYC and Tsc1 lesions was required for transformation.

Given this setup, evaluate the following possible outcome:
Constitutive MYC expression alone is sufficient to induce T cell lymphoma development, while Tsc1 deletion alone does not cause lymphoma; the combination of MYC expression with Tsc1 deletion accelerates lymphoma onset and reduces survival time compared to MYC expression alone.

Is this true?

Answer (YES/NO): NO